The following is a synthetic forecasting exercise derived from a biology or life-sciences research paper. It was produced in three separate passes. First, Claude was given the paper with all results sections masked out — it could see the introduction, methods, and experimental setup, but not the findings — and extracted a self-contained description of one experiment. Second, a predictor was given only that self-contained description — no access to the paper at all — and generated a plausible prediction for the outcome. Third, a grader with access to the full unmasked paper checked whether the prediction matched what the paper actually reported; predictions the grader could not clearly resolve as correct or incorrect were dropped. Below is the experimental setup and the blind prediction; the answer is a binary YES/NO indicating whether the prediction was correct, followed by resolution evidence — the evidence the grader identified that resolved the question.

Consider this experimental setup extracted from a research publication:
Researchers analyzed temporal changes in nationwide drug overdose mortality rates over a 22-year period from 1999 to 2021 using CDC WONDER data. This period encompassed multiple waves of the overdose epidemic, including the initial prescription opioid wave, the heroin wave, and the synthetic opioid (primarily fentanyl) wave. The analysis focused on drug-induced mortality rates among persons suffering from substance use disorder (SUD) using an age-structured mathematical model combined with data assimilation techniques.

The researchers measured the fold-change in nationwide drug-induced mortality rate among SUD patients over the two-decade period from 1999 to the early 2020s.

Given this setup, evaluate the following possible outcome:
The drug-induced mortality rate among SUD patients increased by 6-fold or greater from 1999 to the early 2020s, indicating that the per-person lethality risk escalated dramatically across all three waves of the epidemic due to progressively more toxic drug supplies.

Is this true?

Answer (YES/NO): YES